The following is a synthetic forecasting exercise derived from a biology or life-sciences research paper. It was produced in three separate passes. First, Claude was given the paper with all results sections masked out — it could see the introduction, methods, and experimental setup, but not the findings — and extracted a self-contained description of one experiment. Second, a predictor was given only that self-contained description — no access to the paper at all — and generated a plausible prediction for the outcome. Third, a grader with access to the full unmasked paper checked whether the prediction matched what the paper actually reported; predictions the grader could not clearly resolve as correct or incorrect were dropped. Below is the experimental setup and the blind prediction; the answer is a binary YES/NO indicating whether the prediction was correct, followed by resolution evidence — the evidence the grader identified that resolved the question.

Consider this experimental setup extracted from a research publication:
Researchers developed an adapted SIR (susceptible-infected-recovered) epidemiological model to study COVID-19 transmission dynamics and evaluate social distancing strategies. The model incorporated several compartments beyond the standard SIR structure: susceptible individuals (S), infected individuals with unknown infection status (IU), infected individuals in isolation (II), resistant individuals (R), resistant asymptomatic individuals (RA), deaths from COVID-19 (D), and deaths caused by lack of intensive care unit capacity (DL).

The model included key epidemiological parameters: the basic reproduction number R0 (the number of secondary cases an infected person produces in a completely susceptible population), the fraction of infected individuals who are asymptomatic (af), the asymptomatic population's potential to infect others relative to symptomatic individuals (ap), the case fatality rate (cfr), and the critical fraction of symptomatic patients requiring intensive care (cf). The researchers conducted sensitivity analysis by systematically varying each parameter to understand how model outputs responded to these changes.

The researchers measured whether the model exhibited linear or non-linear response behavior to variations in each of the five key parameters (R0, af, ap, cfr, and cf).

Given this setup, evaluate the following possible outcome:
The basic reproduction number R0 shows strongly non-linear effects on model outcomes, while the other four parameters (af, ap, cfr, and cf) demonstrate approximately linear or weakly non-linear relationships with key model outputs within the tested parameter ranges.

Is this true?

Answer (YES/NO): NO